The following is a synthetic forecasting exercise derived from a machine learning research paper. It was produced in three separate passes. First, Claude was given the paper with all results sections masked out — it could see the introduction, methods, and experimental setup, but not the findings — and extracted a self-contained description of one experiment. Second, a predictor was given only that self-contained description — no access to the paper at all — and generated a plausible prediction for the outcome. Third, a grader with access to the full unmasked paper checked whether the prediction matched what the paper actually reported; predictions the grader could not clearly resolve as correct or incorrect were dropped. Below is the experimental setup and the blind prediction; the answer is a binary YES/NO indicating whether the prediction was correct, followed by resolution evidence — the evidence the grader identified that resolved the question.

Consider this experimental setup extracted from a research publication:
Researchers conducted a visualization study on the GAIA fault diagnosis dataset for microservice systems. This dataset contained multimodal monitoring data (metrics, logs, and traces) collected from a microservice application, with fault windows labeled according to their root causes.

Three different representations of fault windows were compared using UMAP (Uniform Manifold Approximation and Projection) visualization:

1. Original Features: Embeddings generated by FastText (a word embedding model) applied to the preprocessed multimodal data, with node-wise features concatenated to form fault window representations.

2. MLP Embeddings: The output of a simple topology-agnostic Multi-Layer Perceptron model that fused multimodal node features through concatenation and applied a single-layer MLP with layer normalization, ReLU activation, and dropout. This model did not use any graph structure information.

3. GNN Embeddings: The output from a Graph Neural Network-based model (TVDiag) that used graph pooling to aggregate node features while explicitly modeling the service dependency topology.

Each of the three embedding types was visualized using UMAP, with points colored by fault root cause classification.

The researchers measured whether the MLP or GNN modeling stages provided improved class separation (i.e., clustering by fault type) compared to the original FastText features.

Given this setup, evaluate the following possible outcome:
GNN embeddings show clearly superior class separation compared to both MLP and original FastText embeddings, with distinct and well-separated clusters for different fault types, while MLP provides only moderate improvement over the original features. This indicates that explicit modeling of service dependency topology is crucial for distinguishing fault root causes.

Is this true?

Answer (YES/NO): NO